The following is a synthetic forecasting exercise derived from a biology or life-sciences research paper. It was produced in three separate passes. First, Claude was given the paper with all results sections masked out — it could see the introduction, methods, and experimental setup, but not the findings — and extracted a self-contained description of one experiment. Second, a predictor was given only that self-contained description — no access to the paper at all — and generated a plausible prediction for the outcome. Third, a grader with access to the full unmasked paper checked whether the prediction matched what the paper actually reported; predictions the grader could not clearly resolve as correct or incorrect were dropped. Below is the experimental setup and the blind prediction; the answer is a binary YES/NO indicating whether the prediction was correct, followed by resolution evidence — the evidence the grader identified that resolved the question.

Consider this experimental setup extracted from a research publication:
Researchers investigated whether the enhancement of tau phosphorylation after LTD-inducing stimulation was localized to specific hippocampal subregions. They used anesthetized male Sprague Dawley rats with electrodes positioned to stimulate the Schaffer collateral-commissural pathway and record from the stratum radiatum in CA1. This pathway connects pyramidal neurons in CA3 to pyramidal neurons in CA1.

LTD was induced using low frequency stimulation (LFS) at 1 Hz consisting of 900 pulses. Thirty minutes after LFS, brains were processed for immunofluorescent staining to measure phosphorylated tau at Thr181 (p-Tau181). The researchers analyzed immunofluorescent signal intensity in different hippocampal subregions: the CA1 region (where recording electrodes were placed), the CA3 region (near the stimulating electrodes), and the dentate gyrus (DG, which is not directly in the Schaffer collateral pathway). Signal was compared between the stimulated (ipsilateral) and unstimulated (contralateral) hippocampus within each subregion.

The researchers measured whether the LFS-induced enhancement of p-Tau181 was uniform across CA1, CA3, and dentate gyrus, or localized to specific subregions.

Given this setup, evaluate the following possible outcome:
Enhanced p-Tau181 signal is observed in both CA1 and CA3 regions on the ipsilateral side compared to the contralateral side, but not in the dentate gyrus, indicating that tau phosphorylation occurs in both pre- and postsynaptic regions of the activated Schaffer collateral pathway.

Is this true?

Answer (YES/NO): NO